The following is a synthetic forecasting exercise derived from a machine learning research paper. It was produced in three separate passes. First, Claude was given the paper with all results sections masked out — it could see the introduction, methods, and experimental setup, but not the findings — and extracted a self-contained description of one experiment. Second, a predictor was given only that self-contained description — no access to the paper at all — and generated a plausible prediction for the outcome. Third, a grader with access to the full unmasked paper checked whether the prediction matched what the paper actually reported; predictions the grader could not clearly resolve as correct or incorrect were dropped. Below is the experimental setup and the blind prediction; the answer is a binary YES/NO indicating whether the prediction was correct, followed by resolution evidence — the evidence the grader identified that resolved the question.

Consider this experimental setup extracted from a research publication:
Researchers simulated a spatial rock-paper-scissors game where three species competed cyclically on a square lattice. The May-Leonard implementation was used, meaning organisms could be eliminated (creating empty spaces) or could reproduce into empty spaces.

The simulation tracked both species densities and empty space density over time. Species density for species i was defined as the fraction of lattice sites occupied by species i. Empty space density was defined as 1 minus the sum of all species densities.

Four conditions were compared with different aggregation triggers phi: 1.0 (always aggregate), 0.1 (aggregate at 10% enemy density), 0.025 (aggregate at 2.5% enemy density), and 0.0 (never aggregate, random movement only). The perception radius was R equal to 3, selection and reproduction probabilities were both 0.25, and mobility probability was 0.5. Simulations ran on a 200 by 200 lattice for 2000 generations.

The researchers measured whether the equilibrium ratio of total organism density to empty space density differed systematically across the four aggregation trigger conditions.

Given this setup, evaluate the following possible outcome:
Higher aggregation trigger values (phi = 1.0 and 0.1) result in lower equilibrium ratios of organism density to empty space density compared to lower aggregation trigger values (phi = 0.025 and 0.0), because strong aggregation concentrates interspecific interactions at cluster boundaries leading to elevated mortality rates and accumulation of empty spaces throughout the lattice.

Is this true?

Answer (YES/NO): NO